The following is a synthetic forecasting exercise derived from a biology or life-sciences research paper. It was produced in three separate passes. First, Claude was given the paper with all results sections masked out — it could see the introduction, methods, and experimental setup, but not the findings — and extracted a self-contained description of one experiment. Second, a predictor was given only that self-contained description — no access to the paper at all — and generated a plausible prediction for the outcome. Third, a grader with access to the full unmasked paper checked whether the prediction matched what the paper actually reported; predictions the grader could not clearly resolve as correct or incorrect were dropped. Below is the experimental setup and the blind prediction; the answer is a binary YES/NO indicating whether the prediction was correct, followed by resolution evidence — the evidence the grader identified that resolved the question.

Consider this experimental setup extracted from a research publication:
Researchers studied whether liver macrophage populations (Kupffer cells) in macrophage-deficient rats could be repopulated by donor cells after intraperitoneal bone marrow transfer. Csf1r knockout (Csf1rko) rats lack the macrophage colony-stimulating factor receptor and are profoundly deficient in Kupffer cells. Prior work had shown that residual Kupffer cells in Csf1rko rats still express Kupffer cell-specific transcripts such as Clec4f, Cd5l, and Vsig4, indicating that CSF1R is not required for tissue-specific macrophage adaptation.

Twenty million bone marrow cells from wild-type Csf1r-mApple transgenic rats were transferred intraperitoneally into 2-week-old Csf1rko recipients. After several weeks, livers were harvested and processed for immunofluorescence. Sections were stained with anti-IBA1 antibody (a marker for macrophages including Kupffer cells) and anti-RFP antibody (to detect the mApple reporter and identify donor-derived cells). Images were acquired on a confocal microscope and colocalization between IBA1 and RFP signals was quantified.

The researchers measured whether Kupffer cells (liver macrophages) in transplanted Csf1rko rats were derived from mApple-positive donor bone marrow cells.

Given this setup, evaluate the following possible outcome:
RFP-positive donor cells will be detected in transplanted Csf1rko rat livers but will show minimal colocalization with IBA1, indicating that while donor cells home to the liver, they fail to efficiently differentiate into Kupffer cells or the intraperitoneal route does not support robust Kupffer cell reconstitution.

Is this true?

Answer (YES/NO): NO